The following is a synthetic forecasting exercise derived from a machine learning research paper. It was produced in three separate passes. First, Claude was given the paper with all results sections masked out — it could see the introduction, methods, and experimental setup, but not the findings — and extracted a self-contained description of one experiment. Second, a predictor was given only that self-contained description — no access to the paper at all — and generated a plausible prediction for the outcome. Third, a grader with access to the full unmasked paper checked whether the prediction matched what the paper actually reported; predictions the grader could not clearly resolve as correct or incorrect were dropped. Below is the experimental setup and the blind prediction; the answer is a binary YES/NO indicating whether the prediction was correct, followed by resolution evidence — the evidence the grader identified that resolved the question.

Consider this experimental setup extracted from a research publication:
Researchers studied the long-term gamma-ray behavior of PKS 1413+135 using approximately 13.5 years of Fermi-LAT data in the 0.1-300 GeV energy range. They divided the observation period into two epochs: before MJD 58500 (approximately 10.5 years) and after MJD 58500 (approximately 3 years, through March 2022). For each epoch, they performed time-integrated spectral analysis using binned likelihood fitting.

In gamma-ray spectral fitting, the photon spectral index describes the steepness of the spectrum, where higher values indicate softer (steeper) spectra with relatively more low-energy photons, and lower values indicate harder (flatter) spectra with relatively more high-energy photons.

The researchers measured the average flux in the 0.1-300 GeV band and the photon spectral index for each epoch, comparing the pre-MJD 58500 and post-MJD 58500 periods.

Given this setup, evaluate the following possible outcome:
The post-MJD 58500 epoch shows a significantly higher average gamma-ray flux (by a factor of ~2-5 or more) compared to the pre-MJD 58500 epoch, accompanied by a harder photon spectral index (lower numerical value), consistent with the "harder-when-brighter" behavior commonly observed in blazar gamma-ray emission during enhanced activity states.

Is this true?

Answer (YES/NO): YES